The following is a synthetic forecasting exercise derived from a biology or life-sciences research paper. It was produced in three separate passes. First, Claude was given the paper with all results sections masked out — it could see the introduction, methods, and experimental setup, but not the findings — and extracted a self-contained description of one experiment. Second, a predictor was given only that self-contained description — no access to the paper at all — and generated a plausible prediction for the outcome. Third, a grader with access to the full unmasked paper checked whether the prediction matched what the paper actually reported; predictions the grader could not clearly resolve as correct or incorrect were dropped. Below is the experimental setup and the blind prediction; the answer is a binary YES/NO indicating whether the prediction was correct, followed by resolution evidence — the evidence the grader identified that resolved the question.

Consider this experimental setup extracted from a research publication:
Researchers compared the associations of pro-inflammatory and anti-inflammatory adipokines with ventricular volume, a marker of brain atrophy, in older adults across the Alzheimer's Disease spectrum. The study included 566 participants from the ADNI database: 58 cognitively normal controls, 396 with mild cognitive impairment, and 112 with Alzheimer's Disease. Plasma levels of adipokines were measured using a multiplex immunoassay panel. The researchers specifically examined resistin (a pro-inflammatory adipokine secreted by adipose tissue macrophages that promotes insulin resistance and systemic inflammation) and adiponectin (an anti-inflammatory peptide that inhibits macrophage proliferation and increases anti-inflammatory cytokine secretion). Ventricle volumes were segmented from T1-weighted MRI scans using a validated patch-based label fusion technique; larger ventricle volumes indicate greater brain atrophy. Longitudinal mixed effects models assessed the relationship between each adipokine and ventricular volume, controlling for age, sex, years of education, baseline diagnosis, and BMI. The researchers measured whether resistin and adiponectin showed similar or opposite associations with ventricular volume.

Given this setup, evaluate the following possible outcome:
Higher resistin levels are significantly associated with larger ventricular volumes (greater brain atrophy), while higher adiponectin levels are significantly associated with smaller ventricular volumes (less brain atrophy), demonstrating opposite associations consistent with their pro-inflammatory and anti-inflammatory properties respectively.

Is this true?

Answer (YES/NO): NO